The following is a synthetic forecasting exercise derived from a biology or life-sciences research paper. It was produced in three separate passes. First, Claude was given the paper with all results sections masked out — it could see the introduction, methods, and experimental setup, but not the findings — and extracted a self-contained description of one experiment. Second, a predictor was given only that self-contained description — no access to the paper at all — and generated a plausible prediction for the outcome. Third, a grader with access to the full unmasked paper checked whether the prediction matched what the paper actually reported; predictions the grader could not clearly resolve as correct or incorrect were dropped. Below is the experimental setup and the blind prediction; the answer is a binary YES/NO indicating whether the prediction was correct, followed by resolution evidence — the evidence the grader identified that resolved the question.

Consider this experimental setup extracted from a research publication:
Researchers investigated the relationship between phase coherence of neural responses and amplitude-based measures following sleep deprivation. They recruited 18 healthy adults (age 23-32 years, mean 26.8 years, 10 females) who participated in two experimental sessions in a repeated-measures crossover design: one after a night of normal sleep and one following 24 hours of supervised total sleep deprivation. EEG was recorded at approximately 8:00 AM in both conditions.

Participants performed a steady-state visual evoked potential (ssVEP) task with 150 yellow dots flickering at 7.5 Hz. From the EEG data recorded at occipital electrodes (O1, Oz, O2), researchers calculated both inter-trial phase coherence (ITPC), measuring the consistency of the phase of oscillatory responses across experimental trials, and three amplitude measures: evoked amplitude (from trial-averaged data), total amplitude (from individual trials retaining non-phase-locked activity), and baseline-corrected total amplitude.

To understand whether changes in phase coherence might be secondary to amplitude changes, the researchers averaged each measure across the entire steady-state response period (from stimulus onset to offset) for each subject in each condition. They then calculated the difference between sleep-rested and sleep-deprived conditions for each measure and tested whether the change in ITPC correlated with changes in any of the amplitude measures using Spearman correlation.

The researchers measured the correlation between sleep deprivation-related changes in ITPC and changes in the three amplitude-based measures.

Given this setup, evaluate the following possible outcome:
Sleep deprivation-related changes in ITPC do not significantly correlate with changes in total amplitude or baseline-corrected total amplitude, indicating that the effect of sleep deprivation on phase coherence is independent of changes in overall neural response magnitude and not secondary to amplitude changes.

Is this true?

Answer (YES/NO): NO